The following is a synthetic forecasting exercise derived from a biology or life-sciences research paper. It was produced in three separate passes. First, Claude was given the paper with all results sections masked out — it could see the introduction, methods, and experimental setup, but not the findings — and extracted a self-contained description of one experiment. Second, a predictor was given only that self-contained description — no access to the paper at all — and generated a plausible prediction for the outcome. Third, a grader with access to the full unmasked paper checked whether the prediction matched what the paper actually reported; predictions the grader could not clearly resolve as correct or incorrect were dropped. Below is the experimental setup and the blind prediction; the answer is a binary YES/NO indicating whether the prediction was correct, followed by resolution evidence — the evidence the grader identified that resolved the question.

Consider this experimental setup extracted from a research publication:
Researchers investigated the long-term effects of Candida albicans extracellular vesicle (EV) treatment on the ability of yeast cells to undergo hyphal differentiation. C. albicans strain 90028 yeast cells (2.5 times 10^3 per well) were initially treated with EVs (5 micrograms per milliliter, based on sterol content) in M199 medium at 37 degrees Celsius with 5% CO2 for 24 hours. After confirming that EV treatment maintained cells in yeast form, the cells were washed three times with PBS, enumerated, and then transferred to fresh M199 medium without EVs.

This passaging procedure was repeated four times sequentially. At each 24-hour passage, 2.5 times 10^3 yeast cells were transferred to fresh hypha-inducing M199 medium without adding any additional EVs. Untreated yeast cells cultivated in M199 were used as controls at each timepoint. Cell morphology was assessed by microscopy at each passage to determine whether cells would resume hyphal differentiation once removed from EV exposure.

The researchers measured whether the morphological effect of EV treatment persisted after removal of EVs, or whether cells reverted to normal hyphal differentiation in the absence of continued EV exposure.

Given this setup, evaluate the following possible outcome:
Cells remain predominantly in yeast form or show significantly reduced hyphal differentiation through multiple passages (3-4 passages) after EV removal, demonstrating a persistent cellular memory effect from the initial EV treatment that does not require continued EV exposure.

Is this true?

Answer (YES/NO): YES